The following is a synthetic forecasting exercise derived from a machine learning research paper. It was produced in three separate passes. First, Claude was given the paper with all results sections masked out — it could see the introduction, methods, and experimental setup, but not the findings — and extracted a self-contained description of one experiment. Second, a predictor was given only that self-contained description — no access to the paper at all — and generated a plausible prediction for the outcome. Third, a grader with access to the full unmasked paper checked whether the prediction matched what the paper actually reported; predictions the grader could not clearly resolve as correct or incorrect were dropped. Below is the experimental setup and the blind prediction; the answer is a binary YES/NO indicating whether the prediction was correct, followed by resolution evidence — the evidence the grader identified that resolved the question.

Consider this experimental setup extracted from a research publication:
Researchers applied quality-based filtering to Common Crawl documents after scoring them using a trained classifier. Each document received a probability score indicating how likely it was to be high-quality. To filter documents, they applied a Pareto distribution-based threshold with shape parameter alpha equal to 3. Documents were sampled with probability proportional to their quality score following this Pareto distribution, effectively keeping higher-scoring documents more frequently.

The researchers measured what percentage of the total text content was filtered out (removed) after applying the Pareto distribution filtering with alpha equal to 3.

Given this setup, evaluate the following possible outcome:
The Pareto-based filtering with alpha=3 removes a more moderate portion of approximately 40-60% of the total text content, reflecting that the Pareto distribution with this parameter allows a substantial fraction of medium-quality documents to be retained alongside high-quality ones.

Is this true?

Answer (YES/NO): NO